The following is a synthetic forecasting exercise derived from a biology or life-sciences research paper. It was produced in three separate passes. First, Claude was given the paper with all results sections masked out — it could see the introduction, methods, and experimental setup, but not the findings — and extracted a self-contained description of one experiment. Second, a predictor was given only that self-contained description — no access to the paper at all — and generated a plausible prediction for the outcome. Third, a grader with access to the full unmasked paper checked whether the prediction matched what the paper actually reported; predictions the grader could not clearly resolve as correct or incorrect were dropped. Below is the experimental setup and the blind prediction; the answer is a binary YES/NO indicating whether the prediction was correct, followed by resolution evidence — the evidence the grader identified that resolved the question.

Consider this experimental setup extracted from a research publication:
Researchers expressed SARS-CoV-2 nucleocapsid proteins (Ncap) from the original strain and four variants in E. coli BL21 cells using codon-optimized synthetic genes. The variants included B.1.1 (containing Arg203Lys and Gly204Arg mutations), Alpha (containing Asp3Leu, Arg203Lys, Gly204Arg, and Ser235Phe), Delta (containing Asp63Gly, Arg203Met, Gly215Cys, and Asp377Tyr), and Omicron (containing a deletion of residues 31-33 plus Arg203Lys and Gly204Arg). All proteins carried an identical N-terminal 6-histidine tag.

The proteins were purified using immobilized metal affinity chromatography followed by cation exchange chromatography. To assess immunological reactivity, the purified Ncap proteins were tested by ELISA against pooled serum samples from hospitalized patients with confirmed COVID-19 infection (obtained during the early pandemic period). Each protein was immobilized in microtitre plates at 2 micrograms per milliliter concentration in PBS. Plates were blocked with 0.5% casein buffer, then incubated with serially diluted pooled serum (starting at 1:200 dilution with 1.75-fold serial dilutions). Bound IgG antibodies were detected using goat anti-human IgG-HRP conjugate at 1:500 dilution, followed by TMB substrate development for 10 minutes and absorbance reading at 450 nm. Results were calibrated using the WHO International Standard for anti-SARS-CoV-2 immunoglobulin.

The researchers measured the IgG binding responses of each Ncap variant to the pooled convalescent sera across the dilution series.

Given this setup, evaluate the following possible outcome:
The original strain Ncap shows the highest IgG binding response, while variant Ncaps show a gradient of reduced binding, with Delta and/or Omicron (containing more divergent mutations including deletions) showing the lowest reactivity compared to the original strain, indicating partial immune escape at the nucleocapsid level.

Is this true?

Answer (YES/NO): NO